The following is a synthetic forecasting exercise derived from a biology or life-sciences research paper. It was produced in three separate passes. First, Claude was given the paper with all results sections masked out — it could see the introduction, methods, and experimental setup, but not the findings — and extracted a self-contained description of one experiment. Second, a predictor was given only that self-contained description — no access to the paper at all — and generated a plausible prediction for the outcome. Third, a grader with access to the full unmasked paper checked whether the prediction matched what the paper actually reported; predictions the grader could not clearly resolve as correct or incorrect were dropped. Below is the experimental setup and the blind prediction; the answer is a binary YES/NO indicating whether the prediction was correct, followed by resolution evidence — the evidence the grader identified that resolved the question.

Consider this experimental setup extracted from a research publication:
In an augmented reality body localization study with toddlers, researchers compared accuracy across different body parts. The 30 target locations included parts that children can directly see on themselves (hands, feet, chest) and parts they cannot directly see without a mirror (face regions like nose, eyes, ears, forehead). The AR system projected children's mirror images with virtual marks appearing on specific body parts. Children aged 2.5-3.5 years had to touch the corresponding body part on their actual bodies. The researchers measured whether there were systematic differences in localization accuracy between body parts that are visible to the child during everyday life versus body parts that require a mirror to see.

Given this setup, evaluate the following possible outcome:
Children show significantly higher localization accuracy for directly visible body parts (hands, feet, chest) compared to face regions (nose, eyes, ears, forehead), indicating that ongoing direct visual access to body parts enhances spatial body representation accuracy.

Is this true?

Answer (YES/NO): NO